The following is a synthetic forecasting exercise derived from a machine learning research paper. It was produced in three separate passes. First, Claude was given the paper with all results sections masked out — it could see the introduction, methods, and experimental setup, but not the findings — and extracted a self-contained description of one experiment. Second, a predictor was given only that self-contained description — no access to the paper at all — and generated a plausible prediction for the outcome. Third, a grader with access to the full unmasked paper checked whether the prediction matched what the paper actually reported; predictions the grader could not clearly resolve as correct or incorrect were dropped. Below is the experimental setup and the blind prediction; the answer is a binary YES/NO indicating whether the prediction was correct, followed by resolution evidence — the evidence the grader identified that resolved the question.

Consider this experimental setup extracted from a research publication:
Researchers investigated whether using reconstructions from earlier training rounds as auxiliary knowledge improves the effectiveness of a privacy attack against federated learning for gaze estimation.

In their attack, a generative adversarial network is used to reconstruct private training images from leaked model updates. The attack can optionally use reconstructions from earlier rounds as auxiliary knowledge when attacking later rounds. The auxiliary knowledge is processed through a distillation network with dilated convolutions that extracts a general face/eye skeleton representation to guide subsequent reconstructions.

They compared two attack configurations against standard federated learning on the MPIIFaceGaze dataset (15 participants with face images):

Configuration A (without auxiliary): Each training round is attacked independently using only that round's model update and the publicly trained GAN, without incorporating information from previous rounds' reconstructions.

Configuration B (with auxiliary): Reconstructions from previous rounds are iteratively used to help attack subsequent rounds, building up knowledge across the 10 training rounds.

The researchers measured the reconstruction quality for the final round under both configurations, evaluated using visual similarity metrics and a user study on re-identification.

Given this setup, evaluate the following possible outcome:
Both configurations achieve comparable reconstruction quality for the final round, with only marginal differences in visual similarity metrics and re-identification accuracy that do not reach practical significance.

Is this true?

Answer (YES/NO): NO